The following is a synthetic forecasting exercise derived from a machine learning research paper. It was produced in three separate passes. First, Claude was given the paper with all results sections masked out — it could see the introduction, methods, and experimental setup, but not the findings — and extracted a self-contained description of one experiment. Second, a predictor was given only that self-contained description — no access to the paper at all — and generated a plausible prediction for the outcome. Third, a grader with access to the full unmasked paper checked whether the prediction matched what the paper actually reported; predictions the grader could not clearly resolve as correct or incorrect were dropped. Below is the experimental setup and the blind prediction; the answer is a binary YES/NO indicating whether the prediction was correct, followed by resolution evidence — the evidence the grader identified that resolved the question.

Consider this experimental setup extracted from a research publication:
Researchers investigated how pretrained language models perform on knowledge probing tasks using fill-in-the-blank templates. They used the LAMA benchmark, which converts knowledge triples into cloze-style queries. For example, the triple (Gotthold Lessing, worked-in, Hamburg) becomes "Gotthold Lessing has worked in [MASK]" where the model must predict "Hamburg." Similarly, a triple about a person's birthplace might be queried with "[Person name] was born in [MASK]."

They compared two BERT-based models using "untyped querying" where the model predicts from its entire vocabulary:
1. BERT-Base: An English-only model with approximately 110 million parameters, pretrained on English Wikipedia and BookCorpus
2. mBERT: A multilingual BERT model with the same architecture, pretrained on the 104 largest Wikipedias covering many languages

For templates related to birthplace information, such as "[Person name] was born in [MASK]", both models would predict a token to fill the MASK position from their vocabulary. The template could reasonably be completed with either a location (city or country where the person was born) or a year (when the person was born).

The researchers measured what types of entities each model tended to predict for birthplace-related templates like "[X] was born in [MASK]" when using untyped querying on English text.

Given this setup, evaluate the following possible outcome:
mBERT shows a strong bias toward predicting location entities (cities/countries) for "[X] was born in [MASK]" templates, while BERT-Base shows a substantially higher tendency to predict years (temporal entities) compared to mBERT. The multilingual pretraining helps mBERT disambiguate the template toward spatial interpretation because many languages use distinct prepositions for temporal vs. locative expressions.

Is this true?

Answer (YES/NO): NO